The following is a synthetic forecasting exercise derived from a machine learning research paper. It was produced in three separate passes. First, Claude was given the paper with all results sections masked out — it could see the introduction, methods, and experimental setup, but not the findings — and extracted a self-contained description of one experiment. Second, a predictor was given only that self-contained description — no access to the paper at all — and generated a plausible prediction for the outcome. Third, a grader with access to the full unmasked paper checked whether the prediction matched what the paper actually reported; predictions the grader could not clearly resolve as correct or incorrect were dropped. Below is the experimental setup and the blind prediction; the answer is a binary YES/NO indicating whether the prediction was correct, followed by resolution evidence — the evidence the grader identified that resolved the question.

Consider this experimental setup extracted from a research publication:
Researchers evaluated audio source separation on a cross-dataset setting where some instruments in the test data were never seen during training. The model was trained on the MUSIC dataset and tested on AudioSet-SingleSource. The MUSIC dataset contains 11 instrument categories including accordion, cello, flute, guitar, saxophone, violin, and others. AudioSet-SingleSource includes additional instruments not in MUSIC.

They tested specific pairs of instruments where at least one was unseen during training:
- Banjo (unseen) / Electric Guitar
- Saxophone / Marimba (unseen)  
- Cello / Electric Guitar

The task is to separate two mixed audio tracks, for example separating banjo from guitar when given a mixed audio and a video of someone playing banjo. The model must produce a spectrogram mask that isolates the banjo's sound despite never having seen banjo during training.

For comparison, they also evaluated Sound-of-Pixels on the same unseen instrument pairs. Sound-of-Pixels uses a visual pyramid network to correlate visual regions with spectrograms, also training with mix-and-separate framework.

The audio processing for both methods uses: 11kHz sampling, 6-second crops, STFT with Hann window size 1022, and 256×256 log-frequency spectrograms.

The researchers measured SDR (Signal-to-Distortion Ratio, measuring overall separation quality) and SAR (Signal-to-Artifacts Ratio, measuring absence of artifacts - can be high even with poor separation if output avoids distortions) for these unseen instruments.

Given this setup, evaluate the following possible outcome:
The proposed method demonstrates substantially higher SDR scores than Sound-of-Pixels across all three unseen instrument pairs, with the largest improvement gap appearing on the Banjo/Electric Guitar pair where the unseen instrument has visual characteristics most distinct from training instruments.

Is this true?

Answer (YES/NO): NO